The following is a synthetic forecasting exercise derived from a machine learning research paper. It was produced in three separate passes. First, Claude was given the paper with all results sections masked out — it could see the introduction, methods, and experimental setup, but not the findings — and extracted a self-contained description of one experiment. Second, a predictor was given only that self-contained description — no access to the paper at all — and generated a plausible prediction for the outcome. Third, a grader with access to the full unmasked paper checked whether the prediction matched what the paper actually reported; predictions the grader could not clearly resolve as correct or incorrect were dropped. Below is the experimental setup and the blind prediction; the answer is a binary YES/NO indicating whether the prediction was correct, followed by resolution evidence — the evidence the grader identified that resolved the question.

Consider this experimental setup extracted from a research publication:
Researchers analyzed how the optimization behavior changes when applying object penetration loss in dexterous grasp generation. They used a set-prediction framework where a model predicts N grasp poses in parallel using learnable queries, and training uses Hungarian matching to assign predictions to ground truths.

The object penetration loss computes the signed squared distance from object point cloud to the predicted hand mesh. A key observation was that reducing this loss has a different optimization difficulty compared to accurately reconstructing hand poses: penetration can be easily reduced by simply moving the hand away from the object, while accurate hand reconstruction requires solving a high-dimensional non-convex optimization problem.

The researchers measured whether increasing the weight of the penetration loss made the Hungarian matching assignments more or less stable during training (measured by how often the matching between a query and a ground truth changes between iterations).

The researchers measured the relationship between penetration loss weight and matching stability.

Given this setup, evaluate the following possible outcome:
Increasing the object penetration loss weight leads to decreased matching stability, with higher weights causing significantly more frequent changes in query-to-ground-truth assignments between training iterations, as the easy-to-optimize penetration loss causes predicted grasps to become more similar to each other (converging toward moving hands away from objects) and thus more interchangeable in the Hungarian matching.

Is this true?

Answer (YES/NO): YES